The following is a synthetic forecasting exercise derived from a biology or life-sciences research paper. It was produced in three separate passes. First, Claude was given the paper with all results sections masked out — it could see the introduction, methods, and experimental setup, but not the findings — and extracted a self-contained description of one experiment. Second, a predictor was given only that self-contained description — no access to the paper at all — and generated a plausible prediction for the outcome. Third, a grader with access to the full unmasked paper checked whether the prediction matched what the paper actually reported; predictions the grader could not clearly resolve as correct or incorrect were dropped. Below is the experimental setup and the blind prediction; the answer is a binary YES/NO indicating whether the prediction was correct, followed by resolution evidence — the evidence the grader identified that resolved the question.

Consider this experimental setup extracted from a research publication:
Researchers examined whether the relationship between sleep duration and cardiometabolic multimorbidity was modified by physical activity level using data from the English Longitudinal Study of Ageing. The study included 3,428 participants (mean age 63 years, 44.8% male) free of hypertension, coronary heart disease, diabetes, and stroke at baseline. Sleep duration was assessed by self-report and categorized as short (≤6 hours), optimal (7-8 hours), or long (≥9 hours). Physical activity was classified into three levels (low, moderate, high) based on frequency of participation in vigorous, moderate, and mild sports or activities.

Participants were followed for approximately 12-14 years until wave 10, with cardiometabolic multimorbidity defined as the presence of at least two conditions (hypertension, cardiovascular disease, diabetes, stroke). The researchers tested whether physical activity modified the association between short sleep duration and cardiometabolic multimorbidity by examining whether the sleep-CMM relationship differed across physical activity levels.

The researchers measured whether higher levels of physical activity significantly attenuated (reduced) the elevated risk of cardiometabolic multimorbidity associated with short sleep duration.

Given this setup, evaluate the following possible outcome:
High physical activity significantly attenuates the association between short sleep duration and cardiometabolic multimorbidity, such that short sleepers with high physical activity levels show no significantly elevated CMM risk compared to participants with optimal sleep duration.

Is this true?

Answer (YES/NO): NO